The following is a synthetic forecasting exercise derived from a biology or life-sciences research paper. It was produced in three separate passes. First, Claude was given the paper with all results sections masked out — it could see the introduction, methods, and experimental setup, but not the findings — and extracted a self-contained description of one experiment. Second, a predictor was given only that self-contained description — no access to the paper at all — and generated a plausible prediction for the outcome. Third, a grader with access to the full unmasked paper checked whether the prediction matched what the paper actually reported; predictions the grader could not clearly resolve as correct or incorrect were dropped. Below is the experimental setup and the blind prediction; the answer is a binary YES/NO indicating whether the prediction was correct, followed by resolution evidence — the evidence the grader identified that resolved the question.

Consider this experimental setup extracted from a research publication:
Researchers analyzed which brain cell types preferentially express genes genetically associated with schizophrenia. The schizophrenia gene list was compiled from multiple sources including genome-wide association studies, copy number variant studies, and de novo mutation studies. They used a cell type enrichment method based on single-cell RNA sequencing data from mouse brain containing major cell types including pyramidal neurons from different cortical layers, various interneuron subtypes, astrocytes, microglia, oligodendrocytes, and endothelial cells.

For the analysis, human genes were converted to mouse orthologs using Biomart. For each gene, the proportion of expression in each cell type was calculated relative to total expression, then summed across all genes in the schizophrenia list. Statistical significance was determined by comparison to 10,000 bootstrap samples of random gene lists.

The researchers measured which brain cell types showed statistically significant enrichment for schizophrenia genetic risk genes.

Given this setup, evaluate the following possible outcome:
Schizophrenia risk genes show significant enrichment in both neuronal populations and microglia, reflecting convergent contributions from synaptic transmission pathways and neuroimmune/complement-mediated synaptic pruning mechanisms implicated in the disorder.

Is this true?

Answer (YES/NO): NO